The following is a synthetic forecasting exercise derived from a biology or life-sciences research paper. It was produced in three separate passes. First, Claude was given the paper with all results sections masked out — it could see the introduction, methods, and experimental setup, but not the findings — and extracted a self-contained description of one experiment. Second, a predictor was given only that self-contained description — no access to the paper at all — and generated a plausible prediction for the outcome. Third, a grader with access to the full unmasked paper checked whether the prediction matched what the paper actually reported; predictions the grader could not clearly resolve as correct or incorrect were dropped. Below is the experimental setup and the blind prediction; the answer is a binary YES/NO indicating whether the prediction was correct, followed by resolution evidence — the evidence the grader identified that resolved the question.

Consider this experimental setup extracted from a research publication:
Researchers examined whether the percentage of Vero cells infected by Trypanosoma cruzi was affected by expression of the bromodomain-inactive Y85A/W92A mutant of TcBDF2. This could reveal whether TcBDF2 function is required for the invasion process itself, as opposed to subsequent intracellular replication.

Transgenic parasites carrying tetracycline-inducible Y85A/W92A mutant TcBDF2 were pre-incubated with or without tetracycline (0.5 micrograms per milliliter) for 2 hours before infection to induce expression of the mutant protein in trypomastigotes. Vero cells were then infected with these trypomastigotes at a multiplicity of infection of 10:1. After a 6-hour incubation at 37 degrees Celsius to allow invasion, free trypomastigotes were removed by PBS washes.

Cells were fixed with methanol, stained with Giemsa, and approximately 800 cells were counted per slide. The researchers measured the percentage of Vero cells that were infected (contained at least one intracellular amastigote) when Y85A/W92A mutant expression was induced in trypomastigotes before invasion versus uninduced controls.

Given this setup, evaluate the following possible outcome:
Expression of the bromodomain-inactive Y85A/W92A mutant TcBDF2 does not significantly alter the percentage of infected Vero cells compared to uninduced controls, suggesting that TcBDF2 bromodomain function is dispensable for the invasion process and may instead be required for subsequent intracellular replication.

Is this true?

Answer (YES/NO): YES